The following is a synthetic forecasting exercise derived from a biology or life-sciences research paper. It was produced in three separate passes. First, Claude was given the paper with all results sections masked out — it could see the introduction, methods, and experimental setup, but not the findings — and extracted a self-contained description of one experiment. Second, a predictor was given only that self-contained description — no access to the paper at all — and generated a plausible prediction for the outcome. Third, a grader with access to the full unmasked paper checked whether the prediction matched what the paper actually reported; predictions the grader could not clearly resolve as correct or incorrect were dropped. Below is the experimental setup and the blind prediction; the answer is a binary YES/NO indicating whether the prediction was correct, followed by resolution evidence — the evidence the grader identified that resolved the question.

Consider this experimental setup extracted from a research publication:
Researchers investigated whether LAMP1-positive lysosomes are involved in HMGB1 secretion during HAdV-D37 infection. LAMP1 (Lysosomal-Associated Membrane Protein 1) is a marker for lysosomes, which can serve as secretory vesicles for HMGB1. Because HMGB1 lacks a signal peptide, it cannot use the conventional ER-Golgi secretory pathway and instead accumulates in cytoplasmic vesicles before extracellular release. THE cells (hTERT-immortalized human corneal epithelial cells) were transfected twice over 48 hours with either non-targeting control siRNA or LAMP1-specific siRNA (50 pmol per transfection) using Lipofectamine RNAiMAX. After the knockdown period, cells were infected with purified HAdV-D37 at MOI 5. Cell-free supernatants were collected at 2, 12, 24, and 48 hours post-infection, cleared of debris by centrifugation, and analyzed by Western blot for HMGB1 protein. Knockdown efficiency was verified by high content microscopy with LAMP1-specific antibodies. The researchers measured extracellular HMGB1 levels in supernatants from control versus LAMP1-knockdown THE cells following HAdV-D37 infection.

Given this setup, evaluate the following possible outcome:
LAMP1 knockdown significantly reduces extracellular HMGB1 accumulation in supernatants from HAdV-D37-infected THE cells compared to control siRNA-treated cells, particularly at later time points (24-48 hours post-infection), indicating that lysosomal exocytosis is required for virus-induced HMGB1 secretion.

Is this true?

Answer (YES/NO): YES